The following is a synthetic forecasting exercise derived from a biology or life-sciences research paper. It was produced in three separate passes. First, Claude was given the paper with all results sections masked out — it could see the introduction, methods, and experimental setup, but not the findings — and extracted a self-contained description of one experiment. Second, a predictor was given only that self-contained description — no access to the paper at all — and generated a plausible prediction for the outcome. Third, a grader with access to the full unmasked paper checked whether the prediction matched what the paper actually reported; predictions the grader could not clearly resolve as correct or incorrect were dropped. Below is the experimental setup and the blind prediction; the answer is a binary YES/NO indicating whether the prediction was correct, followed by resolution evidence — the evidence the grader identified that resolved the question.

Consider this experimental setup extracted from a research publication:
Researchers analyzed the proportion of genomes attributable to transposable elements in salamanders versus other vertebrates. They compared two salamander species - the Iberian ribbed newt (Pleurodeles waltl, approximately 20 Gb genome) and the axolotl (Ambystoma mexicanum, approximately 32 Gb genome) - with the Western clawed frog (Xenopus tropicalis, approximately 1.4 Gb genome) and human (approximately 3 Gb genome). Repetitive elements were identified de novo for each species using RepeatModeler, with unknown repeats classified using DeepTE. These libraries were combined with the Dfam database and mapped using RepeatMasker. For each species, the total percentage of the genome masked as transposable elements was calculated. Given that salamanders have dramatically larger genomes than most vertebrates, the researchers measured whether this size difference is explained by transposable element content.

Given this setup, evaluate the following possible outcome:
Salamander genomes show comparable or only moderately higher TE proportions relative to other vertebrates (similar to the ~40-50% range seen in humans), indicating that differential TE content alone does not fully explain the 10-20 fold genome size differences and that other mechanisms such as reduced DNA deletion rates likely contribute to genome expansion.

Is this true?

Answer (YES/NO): NO